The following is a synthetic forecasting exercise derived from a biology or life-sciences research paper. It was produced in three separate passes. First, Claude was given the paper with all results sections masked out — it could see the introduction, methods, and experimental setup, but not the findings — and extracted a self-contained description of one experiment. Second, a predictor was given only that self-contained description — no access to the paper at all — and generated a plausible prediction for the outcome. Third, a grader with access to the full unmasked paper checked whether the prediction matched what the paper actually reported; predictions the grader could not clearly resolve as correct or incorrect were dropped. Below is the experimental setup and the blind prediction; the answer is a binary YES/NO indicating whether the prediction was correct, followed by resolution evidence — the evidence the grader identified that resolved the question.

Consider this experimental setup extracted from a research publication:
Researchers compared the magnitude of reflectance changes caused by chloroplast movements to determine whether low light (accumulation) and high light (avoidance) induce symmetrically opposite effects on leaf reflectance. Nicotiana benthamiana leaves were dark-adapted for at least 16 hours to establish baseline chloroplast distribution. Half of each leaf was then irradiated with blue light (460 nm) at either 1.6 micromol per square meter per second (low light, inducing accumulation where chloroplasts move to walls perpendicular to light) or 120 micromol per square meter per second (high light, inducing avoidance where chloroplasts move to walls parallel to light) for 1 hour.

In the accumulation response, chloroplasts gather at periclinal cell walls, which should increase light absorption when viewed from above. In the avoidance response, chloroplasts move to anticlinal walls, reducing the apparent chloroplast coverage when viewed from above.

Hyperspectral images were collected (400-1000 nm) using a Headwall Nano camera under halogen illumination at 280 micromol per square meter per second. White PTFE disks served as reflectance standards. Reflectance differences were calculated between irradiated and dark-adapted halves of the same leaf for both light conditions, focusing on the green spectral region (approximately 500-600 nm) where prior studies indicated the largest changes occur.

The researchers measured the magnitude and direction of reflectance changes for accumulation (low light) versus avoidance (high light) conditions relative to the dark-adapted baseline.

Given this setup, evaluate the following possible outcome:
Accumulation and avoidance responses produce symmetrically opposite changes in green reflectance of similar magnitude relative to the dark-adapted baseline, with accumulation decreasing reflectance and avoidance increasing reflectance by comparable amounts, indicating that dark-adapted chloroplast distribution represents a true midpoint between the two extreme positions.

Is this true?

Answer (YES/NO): NO